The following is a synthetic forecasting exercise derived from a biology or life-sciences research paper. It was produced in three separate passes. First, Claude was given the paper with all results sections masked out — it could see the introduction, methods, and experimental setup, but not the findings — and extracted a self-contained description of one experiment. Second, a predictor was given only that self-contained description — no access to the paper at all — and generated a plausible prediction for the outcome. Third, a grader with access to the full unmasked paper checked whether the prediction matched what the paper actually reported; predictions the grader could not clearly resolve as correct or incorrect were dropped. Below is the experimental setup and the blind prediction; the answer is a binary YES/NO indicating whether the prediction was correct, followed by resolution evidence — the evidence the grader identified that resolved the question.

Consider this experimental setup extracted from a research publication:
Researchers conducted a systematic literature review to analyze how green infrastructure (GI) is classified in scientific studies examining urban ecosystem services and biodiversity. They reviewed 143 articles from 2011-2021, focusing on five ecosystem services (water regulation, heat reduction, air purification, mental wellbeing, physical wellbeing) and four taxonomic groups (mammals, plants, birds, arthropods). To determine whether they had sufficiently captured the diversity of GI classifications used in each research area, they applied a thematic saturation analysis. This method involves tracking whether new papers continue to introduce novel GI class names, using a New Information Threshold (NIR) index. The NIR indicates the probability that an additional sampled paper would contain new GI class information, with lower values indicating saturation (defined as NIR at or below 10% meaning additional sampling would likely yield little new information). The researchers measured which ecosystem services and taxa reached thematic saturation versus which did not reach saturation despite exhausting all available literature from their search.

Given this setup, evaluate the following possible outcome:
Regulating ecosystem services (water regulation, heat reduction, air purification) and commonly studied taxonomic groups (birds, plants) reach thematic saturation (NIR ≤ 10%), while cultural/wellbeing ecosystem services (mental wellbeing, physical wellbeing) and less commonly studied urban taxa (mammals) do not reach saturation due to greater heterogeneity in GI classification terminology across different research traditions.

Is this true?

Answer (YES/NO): NO